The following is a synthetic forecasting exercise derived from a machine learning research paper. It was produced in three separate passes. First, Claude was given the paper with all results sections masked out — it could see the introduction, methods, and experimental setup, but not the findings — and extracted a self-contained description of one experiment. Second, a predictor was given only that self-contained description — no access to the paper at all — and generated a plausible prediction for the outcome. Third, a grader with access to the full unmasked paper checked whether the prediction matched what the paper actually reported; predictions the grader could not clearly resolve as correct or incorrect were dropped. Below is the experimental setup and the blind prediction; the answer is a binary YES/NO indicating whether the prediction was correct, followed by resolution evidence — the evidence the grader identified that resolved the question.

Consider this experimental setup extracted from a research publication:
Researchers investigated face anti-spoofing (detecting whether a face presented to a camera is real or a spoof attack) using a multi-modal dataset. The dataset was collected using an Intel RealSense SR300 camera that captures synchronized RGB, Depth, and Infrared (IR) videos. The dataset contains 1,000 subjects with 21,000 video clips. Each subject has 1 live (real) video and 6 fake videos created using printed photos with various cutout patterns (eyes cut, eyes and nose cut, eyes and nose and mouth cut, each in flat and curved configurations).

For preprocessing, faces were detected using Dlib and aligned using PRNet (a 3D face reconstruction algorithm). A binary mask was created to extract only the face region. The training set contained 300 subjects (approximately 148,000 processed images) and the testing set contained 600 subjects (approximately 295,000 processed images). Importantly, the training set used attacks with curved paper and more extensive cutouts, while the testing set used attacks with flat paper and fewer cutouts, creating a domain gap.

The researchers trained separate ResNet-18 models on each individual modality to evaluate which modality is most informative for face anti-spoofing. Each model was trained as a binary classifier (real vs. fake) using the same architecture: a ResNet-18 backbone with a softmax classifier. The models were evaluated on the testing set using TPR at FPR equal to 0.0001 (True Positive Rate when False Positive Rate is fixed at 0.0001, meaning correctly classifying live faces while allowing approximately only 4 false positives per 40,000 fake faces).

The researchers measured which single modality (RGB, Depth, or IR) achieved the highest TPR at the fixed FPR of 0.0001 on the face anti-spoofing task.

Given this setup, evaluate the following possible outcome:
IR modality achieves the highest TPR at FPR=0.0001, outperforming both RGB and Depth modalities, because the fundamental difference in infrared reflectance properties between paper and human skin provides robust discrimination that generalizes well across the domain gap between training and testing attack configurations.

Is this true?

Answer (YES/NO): NO